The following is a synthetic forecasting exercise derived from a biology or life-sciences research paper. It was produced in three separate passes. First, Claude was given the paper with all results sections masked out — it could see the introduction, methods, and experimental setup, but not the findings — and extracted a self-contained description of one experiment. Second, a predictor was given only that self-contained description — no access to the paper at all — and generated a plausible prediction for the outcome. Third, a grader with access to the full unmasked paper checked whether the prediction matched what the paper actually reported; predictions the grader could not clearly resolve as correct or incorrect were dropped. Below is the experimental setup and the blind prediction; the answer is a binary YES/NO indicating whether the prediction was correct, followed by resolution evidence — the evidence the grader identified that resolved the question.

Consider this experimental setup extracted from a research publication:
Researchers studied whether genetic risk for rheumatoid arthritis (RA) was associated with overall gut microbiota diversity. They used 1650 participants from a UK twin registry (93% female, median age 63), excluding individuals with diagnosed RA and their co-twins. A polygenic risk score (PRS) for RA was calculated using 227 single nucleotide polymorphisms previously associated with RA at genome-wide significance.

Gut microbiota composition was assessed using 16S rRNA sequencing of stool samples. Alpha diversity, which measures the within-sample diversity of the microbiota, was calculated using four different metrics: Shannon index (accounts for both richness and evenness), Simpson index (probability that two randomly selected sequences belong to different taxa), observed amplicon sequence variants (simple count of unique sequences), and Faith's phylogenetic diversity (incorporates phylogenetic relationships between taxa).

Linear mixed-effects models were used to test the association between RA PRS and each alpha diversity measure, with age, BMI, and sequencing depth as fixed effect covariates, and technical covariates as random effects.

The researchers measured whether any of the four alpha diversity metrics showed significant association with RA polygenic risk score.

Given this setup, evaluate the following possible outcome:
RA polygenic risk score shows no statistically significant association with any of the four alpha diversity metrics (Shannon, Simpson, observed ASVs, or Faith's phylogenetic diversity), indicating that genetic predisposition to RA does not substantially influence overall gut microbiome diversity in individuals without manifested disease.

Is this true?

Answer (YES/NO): YES